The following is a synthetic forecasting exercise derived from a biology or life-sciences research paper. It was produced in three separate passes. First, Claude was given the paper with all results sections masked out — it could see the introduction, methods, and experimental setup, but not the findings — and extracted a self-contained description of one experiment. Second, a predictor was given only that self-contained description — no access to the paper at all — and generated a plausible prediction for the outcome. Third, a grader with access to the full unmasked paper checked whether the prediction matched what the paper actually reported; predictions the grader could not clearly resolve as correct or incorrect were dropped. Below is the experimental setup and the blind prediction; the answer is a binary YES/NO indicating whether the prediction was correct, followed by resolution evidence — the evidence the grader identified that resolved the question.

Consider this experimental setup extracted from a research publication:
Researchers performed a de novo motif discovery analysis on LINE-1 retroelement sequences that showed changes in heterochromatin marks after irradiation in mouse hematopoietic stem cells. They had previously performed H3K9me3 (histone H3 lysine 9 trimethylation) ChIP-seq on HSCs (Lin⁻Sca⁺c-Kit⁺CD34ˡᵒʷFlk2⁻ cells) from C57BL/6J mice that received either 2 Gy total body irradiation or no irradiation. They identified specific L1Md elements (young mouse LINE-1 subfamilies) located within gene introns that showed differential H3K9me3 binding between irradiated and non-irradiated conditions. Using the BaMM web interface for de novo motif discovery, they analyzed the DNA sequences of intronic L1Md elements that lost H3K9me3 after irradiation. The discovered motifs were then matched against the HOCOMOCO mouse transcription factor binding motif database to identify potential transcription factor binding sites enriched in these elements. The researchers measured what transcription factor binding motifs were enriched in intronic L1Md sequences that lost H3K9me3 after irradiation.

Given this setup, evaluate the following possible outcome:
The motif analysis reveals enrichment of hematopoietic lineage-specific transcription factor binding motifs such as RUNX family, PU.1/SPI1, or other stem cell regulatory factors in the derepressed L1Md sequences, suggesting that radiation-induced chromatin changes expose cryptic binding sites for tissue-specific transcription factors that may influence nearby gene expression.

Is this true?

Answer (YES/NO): NO